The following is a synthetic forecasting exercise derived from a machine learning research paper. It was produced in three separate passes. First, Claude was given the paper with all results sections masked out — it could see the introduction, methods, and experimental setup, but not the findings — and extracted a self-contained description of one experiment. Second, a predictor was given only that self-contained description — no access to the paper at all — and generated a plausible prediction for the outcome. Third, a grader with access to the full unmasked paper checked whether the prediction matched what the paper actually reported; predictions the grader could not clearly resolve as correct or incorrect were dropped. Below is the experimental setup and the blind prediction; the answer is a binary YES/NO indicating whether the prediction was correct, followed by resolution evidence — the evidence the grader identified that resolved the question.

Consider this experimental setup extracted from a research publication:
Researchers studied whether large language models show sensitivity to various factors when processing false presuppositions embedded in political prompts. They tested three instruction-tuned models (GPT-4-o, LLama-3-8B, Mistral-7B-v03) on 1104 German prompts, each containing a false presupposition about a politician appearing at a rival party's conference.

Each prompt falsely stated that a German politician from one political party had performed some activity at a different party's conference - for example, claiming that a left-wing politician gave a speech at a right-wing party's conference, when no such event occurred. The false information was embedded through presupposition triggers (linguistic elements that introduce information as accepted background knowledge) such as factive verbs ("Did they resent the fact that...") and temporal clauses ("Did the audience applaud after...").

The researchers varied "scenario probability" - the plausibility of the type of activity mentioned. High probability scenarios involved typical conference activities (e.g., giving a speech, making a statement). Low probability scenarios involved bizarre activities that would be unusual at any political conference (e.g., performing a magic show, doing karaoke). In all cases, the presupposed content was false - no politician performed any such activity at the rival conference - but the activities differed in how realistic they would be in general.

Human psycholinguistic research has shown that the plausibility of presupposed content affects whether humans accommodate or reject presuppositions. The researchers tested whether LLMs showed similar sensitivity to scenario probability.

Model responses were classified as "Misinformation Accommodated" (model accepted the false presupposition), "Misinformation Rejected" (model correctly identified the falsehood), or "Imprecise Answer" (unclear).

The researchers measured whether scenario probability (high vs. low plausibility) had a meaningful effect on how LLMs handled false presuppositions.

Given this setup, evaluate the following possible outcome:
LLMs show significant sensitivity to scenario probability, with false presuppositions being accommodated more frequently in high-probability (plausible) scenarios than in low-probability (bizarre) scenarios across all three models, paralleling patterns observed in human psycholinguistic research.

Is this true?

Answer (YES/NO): NO